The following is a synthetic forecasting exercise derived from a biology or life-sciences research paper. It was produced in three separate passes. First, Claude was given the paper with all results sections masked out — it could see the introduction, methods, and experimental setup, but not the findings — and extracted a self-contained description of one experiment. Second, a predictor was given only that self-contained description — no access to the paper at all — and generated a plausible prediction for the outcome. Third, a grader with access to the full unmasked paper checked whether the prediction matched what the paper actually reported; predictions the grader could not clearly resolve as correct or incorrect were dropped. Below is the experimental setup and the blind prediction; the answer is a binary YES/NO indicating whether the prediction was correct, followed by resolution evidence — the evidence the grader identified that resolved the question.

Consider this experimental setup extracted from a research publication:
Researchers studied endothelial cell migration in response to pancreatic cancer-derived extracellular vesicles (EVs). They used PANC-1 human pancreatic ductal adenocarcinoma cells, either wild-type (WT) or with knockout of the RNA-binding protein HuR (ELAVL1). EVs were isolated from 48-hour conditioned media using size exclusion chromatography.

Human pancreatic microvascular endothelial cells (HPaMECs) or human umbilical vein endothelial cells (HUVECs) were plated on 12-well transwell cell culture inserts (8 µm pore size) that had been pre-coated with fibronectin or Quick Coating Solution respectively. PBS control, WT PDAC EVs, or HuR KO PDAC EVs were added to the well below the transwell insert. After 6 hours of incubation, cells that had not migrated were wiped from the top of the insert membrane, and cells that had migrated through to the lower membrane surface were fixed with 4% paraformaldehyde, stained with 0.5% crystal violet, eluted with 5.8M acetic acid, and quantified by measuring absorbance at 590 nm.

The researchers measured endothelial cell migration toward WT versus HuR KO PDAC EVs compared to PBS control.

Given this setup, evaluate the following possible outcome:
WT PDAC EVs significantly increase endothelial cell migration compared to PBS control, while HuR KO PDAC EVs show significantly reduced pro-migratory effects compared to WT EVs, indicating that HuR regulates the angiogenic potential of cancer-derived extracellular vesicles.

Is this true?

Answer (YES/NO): YES